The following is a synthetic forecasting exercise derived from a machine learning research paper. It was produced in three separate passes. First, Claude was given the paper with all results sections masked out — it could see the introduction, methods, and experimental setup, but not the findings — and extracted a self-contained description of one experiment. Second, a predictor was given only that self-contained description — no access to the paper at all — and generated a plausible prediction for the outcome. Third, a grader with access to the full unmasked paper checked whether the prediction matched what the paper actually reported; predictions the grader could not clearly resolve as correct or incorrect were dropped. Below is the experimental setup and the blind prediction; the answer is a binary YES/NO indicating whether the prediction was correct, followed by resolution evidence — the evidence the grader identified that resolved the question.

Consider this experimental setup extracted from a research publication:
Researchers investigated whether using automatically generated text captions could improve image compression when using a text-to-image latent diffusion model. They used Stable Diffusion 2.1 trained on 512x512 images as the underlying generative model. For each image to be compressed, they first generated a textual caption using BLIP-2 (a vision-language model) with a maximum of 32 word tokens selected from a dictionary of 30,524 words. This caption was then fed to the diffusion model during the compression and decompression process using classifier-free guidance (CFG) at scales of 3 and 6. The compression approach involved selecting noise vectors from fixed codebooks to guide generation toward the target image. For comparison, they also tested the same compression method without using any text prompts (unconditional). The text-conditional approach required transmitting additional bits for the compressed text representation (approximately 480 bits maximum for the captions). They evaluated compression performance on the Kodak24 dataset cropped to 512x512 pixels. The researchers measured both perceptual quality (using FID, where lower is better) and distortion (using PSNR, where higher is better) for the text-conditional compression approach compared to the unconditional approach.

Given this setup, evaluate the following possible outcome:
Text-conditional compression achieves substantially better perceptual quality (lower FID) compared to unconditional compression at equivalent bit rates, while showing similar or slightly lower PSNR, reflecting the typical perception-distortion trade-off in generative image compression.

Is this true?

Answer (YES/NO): NO